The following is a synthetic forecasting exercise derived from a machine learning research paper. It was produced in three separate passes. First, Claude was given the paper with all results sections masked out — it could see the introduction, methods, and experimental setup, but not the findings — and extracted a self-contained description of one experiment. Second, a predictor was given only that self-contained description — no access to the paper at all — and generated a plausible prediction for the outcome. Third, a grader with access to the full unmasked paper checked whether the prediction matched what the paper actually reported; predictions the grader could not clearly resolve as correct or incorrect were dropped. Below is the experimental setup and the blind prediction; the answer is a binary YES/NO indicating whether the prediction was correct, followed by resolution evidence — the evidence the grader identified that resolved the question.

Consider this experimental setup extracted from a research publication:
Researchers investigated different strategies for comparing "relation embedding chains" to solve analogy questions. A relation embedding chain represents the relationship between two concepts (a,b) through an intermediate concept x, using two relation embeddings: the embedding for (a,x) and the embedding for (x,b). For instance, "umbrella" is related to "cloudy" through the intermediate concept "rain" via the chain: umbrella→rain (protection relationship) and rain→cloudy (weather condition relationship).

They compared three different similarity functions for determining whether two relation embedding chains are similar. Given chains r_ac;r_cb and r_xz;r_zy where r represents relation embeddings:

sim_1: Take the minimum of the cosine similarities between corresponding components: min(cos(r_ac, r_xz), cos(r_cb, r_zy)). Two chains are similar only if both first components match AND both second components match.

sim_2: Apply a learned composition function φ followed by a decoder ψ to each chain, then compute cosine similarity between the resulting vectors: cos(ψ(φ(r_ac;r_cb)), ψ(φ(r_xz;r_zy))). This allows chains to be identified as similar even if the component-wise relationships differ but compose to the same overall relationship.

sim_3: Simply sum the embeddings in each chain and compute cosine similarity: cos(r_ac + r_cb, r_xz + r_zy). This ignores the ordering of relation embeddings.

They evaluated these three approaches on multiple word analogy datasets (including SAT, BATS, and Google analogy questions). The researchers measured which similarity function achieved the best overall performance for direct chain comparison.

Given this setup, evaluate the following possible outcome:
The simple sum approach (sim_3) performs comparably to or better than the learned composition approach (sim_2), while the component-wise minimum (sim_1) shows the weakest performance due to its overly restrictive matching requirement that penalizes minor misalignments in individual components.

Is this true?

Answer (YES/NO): NO